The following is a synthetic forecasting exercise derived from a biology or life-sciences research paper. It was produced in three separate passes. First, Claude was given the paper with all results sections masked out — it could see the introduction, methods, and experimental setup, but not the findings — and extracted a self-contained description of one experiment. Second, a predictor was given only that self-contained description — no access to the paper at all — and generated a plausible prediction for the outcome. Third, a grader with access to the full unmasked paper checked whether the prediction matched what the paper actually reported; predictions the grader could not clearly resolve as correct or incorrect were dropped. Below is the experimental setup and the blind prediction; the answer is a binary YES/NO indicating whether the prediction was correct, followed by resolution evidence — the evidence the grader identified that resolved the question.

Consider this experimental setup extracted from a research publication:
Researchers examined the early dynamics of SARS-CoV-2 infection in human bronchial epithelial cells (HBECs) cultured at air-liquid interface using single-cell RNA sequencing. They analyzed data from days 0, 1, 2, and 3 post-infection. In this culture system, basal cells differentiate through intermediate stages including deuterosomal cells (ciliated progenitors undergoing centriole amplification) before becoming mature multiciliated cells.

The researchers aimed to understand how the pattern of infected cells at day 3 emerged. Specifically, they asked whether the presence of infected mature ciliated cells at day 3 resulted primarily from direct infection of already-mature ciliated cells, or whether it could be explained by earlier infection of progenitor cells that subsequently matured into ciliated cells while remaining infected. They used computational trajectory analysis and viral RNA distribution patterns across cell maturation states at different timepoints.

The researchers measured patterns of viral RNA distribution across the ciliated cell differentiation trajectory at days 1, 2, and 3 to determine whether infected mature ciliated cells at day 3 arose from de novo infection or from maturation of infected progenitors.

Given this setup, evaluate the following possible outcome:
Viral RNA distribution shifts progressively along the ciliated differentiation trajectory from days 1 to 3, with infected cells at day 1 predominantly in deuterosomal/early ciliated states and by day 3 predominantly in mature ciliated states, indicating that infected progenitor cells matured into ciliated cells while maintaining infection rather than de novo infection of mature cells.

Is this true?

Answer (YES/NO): NO